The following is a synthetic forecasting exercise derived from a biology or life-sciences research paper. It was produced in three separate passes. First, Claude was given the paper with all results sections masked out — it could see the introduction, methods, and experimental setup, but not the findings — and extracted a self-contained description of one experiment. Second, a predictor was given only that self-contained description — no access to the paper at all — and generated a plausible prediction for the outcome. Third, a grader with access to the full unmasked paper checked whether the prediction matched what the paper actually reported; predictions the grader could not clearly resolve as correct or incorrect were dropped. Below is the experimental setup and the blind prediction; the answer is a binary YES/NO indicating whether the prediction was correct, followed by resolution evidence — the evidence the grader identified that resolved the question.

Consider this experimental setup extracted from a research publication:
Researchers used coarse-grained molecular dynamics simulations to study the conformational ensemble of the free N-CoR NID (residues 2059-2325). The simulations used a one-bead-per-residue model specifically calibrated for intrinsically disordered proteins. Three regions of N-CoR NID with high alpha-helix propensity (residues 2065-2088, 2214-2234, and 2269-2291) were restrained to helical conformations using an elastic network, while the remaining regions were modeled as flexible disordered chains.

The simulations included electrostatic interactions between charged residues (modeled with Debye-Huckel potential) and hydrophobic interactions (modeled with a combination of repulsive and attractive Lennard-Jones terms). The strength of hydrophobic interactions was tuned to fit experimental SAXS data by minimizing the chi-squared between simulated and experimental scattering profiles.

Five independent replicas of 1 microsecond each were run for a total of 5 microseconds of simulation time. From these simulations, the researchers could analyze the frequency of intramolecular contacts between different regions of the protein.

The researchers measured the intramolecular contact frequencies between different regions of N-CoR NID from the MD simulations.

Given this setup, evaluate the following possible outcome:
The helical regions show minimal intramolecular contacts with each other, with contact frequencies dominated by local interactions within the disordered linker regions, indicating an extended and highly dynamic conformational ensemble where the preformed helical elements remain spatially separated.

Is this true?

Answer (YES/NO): NO